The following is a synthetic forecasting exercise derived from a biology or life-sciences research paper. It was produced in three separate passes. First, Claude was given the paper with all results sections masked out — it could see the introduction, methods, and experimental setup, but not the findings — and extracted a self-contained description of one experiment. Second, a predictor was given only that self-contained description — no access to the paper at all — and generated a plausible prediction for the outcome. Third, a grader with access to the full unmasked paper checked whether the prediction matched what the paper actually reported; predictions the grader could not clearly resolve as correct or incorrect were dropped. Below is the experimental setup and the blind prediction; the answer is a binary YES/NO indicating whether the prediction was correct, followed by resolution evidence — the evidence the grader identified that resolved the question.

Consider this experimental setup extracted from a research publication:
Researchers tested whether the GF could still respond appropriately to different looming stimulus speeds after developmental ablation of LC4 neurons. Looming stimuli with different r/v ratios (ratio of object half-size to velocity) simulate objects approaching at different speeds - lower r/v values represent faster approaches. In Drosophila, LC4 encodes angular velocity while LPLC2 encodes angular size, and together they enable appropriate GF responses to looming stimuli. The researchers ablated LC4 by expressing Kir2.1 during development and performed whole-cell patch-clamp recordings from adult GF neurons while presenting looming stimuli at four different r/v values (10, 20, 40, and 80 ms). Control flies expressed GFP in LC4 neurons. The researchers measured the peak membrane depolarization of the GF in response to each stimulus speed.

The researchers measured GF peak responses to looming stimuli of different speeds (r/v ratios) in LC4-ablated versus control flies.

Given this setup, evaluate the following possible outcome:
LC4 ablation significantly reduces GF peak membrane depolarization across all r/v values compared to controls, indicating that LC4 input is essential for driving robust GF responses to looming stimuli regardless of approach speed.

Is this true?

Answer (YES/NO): NO